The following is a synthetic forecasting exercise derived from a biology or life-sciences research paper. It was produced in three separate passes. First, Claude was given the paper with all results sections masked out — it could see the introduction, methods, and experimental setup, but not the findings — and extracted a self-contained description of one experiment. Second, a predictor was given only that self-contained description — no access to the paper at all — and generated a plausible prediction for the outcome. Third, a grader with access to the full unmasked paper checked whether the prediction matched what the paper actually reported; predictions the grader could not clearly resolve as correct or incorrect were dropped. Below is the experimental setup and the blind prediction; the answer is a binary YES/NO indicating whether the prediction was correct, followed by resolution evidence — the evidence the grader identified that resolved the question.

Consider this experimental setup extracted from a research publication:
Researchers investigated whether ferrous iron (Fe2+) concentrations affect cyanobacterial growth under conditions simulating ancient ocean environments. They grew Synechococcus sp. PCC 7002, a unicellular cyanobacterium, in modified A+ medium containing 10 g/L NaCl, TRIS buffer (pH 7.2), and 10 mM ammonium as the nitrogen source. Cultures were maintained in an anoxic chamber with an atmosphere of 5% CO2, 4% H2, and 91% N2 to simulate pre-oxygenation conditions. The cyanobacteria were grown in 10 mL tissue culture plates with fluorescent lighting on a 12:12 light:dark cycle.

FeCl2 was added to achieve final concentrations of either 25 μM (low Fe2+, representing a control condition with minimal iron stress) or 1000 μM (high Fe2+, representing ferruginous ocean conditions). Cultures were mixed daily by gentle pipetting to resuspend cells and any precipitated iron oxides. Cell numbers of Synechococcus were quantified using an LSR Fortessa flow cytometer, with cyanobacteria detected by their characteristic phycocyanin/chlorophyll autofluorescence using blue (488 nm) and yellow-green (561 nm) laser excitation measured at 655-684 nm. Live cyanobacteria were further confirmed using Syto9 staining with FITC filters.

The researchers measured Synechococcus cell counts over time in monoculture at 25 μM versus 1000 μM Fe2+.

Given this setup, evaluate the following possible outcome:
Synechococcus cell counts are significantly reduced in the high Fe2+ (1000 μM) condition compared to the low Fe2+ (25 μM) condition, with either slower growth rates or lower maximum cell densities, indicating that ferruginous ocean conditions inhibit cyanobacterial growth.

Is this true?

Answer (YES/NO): YES